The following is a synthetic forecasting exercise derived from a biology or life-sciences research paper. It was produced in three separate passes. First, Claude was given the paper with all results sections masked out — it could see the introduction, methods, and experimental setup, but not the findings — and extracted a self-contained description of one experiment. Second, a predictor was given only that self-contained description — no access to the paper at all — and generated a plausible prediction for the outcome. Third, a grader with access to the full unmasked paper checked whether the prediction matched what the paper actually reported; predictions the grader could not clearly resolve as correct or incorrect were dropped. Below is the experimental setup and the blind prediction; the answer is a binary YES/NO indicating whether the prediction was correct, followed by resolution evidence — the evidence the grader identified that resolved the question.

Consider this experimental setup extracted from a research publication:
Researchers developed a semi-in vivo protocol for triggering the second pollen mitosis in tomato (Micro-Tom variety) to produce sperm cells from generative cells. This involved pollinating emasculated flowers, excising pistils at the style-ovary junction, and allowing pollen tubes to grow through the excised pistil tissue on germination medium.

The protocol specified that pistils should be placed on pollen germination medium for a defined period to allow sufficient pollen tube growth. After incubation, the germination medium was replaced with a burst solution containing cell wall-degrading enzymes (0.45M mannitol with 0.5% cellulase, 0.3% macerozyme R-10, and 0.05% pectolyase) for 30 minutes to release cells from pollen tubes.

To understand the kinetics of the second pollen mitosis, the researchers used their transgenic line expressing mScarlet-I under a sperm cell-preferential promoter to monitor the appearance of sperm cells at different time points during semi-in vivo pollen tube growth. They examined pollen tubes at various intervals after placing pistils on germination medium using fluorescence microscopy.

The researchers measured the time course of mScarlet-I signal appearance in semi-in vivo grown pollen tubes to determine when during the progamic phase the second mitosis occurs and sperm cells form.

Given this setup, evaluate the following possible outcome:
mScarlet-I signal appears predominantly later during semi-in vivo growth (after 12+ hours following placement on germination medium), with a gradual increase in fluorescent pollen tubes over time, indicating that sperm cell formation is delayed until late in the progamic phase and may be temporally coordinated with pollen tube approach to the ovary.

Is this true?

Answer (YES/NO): YES